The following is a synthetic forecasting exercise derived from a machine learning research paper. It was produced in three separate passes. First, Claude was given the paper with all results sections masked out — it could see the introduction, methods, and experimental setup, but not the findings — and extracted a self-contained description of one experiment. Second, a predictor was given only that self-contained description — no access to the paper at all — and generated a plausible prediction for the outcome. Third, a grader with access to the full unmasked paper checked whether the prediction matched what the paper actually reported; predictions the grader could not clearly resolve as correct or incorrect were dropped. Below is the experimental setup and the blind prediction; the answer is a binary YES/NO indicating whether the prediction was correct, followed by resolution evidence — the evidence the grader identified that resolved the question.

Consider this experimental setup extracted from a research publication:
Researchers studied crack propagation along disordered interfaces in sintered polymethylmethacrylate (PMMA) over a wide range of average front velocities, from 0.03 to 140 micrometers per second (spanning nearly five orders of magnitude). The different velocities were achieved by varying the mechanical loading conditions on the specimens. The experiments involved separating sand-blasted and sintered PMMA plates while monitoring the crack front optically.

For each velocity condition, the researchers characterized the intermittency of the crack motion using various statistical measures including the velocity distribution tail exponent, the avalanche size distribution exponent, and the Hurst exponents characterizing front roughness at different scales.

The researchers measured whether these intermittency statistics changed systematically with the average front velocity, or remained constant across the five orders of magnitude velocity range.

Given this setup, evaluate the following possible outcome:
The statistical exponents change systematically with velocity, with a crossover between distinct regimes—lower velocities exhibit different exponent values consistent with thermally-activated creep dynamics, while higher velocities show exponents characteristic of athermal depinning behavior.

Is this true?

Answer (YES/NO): NO